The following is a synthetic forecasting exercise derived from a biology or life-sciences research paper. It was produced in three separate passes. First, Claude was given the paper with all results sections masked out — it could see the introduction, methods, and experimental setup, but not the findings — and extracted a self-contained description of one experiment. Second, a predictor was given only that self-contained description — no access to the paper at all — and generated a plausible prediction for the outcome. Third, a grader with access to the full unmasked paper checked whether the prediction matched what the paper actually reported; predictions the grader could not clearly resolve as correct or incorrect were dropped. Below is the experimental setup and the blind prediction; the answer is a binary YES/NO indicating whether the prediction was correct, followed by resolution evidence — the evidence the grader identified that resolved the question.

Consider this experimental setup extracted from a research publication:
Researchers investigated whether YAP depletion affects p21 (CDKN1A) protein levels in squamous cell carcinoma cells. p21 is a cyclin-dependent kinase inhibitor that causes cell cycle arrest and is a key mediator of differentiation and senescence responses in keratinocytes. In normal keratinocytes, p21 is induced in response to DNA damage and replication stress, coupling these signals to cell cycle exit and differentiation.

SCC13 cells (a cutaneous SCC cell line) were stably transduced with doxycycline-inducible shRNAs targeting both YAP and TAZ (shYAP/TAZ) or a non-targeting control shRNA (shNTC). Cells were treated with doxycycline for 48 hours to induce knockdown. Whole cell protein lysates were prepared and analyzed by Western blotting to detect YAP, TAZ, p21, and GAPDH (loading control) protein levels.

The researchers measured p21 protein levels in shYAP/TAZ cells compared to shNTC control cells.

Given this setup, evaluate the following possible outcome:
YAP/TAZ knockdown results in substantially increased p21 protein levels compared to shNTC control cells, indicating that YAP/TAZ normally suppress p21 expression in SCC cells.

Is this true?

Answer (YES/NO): YES